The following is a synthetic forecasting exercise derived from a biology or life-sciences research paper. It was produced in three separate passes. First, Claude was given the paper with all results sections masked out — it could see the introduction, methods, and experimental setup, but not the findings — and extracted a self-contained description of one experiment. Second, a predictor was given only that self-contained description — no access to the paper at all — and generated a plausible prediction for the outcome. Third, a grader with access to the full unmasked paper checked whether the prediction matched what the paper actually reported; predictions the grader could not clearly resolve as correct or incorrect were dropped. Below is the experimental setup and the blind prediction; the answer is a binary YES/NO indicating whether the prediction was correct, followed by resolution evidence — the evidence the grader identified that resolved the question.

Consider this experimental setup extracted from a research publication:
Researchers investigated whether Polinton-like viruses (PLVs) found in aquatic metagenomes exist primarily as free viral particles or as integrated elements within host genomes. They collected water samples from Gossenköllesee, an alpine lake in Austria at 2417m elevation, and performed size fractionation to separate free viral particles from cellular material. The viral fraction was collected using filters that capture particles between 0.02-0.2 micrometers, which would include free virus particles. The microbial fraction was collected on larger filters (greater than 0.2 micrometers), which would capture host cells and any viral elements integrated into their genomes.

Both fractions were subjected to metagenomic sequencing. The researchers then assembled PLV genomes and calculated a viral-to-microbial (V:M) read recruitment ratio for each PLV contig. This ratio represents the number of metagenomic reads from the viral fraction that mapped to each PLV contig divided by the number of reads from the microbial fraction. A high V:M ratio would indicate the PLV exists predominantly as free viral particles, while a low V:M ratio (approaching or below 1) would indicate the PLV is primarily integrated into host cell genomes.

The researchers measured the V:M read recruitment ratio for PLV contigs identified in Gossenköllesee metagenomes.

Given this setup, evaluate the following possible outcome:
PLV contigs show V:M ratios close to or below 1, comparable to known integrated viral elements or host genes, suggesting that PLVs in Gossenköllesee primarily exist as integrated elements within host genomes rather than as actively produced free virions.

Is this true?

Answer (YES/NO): NO